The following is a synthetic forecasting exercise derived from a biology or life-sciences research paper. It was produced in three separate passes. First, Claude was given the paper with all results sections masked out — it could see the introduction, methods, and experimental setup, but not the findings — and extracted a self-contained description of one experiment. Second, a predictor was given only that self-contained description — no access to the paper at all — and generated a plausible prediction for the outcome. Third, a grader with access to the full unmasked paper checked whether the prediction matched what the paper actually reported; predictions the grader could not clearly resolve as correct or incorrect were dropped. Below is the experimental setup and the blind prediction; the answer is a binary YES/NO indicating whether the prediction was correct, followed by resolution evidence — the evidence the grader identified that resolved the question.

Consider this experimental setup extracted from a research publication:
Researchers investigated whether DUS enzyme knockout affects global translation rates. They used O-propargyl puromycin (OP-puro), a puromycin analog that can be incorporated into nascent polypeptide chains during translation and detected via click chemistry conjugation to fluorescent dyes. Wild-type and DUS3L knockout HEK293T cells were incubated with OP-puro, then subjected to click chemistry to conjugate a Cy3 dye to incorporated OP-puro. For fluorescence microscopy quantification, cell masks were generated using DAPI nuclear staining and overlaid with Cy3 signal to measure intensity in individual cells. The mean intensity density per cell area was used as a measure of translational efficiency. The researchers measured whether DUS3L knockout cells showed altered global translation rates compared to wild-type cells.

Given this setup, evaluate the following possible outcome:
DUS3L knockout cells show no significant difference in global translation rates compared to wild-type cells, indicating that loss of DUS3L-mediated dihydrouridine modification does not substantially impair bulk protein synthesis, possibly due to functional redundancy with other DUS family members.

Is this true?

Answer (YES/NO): NO